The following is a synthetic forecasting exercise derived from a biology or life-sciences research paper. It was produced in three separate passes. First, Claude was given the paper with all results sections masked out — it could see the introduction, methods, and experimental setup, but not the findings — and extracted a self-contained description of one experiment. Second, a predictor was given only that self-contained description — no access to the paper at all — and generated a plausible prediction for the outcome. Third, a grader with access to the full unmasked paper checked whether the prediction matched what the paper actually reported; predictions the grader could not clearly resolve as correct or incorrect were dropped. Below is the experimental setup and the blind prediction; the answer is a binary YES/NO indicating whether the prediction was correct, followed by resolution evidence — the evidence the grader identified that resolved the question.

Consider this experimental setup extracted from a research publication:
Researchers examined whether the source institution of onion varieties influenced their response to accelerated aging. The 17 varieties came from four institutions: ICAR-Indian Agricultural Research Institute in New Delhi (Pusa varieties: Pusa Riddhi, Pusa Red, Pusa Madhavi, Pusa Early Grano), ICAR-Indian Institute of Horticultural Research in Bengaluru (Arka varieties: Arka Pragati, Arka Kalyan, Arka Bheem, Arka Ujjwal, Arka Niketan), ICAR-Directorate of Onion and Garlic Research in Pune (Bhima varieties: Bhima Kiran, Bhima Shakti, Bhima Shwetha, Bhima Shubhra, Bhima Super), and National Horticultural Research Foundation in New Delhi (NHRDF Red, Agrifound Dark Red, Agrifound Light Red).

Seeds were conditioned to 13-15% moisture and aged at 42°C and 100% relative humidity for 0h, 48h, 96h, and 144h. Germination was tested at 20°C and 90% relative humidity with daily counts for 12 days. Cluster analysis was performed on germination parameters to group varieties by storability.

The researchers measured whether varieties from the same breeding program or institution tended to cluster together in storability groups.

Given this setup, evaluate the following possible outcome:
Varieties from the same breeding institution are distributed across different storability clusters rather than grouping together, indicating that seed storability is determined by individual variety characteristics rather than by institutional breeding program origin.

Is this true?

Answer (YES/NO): YES